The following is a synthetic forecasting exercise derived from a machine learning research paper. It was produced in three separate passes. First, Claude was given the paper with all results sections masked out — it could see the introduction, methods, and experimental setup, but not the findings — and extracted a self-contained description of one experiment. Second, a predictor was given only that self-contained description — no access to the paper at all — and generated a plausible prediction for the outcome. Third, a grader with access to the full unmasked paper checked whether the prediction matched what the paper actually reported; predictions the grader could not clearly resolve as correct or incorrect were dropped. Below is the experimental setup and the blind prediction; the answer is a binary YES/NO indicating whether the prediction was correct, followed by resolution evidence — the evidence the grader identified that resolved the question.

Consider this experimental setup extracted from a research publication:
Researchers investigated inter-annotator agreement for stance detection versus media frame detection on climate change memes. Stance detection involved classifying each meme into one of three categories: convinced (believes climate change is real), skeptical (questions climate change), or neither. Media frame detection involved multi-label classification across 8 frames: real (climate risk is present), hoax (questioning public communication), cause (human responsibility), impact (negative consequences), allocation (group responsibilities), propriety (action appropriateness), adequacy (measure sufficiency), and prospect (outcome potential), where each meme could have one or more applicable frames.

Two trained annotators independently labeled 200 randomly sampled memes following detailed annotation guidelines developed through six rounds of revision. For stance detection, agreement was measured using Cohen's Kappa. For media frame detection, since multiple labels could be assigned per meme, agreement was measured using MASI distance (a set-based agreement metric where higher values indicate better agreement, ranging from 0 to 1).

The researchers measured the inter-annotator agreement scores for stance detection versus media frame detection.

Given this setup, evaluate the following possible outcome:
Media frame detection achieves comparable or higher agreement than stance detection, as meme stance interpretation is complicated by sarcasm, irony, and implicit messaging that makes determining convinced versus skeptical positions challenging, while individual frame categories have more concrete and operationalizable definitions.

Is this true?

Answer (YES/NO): YES